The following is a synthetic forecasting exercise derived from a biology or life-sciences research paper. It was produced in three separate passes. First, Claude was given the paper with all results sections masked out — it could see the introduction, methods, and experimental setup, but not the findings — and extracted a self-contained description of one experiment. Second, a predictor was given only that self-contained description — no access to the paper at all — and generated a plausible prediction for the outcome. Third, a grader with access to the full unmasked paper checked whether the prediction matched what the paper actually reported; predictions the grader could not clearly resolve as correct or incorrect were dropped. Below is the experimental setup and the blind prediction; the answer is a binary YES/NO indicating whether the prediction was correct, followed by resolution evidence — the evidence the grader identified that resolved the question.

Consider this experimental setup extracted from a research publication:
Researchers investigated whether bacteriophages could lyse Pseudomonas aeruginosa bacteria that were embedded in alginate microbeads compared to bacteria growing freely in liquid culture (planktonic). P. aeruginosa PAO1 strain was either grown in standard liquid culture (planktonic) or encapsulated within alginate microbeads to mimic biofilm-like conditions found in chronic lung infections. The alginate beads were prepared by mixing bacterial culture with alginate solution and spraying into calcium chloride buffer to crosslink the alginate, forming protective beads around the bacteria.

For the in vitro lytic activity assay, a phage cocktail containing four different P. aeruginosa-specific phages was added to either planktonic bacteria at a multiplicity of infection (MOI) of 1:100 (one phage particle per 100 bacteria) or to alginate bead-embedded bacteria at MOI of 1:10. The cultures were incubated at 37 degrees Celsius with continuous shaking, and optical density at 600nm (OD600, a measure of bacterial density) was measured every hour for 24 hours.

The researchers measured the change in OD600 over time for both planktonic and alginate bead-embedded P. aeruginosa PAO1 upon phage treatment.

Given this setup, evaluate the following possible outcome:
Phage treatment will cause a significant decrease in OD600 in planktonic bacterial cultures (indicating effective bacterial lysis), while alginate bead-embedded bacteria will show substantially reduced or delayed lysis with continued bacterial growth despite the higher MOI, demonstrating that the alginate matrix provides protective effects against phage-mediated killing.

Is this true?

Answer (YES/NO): NO